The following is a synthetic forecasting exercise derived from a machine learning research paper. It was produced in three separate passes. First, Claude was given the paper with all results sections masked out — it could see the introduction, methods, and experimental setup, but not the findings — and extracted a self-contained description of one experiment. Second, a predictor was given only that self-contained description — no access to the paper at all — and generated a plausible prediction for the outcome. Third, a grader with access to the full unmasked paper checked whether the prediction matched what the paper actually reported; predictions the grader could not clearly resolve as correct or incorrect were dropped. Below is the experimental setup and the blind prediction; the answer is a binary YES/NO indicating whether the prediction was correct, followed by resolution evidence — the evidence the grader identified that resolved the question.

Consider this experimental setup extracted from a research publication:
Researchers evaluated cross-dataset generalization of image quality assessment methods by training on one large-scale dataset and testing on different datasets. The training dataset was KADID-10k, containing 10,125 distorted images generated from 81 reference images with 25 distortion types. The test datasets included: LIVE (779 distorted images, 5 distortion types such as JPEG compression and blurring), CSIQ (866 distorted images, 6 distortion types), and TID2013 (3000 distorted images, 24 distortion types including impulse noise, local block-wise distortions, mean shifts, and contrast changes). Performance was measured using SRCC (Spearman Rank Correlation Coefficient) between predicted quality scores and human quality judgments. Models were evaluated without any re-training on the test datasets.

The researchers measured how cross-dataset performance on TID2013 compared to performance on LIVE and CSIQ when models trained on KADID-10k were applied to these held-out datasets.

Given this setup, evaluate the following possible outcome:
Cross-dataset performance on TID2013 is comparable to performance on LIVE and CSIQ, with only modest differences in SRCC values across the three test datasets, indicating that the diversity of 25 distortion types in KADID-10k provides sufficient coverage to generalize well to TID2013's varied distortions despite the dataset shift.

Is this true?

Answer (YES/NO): NO